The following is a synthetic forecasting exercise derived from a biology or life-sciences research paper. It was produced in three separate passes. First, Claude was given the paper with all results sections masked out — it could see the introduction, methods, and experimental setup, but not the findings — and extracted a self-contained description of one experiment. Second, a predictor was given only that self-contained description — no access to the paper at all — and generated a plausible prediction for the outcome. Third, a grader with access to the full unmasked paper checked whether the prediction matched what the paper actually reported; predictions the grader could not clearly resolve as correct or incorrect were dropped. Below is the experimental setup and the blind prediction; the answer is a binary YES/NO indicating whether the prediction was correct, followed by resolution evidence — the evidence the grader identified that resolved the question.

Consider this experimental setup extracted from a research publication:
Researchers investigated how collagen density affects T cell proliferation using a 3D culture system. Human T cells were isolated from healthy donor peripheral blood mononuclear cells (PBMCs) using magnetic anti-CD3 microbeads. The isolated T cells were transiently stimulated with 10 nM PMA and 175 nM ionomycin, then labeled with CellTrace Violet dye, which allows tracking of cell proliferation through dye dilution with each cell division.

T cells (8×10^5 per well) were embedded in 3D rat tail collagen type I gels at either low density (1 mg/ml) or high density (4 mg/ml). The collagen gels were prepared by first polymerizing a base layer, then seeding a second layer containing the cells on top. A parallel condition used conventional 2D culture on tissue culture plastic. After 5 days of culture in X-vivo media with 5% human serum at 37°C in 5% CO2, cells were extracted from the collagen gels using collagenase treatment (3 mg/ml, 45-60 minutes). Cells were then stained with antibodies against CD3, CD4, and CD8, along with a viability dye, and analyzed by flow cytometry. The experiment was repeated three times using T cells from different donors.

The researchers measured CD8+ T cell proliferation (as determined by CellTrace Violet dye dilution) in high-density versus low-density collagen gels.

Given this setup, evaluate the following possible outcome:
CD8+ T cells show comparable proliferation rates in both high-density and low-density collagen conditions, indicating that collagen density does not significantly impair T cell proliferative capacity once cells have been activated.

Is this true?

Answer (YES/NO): NO